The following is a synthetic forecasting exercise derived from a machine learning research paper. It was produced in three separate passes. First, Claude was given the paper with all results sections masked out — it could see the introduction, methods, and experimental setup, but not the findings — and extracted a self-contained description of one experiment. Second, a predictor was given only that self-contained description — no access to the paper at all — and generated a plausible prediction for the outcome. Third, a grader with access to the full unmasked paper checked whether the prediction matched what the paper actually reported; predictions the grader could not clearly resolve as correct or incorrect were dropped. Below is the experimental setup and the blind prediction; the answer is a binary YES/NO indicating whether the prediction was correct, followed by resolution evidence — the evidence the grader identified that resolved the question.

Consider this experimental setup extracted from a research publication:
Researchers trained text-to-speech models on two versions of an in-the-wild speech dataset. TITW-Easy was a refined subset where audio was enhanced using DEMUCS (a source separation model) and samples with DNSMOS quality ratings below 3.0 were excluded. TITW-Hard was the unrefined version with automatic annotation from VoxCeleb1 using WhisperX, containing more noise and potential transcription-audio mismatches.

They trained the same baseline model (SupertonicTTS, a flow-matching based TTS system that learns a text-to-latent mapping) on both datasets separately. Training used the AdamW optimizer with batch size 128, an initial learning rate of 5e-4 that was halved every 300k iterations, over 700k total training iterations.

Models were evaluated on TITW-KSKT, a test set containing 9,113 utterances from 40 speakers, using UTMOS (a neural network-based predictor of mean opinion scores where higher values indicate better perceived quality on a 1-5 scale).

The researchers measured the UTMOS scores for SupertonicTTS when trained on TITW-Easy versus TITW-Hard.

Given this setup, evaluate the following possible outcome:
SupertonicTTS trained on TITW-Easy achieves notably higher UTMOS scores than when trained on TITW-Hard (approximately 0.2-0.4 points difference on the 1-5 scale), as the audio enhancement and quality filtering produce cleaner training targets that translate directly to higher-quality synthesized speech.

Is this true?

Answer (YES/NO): NO